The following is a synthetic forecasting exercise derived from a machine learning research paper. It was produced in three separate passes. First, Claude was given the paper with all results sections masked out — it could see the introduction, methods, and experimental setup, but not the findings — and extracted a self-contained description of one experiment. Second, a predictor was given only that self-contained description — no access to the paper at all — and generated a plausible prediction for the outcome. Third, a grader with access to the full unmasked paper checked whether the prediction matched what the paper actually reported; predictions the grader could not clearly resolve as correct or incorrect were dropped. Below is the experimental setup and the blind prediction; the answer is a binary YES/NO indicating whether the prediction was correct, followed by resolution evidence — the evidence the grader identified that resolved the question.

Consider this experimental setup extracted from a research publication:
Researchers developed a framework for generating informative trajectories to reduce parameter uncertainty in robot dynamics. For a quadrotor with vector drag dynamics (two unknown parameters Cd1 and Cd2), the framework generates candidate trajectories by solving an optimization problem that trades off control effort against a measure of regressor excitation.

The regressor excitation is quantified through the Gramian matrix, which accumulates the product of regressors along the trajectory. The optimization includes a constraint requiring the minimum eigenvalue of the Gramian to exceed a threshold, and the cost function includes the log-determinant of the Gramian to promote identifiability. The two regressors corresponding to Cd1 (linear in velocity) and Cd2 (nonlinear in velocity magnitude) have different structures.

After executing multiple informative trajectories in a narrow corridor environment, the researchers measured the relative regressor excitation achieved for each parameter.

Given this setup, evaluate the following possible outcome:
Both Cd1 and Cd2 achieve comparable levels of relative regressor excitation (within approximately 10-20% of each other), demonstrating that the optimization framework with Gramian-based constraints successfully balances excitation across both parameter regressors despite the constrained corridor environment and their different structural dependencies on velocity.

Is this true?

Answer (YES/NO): NO